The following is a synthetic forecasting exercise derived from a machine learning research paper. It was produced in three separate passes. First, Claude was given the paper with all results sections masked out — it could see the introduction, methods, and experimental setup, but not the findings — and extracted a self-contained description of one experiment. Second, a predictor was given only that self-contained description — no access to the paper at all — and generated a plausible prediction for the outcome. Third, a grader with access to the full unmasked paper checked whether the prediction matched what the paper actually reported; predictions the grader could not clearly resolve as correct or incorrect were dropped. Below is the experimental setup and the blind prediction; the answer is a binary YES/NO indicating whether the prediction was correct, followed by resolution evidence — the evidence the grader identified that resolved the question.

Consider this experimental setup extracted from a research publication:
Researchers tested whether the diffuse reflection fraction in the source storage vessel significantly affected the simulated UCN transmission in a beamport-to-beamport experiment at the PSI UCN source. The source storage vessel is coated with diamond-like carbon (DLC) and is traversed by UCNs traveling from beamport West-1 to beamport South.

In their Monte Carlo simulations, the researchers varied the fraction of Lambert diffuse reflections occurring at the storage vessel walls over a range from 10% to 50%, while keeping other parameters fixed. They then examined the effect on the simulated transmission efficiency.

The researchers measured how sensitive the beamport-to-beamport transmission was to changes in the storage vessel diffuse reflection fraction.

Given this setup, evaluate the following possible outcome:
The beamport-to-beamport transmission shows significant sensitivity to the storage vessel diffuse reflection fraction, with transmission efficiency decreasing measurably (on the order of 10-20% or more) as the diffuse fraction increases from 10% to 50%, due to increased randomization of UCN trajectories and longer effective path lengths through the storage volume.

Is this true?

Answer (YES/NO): NO